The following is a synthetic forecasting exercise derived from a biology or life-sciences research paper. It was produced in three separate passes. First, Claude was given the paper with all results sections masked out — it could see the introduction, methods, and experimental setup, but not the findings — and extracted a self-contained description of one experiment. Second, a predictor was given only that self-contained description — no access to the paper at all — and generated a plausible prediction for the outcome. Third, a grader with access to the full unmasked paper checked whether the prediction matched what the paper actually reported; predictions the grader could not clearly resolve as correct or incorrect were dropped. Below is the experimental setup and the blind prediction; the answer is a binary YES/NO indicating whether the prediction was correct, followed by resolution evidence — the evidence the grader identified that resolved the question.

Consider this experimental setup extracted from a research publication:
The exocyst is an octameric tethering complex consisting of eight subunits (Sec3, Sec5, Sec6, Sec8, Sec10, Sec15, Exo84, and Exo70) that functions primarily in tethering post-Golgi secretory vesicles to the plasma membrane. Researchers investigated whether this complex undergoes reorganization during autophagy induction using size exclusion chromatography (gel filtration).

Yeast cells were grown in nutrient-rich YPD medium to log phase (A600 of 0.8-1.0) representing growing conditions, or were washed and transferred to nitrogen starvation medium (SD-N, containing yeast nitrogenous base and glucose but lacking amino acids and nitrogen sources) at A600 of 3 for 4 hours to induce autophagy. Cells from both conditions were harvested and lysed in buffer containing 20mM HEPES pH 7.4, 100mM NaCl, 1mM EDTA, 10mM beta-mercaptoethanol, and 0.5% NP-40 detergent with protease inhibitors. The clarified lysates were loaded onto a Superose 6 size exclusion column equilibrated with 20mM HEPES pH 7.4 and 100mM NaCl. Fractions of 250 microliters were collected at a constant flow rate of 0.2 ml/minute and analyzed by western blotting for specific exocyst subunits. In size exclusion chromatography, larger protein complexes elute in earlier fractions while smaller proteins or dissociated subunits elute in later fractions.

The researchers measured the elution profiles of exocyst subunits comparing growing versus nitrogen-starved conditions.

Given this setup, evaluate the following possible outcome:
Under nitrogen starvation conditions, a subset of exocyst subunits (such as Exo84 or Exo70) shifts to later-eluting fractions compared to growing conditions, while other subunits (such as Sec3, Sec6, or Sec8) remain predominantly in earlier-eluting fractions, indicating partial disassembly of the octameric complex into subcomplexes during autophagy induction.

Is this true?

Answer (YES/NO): NO